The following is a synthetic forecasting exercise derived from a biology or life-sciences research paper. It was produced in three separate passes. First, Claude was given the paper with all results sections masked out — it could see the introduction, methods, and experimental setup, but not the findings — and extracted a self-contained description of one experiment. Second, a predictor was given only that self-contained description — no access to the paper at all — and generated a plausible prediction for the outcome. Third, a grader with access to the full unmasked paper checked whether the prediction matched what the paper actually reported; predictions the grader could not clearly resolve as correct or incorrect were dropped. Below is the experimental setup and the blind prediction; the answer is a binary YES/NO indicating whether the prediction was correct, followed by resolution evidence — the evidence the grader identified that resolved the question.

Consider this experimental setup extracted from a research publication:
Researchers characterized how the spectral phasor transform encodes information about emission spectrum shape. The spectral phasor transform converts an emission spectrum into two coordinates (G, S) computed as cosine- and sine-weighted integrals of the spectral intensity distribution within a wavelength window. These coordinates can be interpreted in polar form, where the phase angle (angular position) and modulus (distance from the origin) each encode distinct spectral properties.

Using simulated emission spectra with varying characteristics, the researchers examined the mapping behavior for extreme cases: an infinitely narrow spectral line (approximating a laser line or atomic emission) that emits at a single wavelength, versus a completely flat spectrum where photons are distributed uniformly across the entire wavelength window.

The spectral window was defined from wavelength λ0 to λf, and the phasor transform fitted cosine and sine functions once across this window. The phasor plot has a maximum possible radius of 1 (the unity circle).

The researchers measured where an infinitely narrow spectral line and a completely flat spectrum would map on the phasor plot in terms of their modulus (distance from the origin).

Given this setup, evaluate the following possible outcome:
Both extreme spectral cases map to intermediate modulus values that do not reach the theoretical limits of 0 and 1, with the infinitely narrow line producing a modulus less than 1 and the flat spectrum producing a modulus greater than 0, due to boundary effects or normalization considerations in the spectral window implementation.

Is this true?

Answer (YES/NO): NO